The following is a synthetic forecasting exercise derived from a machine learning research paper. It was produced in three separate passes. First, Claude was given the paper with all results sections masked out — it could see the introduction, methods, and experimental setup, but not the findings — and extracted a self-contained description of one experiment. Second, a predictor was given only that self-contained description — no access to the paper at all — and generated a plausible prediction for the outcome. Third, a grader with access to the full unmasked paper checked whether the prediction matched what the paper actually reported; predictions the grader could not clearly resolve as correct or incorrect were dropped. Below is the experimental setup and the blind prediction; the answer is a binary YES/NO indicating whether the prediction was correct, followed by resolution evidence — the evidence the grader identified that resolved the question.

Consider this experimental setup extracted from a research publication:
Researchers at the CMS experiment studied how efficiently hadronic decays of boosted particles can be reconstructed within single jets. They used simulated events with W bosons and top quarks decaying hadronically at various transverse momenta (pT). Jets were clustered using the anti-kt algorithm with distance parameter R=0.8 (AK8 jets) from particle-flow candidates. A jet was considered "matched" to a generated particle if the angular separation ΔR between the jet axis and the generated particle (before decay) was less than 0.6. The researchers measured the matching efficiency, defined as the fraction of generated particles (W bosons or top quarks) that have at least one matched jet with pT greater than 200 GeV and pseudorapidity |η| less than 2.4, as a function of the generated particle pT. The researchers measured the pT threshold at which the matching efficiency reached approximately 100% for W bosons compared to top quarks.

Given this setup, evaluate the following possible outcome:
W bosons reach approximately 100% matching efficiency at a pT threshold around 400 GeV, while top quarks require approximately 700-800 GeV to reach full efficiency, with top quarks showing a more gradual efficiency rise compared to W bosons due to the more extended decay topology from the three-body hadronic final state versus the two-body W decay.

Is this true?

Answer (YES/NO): NO